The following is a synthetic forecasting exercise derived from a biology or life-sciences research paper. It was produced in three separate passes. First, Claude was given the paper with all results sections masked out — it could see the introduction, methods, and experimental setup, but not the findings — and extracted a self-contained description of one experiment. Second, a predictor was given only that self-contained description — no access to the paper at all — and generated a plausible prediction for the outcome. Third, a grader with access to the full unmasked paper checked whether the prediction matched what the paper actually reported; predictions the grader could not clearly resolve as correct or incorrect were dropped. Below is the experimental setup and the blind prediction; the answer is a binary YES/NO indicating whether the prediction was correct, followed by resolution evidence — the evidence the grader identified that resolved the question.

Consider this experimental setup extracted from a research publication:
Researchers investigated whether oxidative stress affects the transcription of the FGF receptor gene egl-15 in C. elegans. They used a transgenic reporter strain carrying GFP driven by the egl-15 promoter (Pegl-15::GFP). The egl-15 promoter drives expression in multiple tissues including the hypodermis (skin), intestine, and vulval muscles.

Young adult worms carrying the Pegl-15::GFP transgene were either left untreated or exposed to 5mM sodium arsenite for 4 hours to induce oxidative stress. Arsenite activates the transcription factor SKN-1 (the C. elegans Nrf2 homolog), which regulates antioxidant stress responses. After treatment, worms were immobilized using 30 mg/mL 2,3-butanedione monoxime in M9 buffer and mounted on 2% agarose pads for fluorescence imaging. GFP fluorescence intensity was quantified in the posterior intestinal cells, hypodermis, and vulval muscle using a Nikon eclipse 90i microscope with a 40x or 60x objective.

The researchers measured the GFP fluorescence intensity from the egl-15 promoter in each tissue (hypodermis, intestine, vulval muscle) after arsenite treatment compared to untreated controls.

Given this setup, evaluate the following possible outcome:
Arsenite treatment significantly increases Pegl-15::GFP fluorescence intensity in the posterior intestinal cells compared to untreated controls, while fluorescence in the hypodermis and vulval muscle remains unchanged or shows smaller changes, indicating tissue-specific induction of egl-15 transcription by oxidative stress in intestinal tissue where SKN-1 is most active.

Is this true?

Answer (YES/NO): NO